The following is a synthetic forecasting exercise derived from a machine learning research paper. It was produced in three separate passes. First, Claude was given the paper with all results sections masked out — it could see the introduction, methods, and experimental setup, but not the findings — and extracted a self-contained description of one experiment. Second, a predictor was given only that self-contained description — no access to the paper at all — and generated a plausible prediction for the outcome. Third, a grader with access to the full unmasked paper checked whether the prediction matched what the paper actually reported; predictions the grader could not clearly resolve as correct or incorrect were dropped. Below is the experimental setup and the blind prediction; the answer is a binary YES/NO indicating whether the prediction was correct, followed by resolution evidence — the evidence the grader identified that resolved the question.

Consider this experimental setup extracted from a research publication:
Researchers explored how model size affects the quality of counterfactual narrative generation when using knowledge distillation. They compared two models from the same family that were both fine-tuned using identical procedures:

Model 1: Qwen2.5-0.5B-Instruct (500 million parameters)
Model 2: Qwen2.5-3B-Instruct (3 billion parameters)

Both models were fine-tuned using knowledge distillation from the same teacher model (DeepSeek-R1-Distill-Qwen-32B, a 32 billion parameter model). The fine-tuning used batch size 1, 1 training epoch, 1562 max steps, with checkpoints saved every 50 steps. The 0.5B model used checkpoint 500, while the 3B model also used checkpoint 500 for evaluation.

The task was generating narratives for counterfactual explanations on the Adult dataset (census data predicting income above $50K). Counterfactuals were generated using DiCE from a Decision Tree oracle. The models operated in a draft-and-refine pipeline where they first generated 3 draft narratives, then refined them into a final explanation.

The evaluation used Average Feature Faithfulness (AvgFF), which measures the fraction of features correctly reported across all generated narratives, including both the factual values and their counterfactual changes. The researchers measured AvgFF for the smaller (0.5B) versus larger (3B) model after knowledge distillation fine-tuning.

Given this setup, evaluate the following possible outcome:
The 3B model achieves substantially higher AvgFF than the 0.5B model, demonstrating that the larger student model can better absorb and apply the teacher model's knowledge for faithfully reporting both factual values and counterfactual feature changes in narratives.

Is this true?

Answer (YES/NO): YES